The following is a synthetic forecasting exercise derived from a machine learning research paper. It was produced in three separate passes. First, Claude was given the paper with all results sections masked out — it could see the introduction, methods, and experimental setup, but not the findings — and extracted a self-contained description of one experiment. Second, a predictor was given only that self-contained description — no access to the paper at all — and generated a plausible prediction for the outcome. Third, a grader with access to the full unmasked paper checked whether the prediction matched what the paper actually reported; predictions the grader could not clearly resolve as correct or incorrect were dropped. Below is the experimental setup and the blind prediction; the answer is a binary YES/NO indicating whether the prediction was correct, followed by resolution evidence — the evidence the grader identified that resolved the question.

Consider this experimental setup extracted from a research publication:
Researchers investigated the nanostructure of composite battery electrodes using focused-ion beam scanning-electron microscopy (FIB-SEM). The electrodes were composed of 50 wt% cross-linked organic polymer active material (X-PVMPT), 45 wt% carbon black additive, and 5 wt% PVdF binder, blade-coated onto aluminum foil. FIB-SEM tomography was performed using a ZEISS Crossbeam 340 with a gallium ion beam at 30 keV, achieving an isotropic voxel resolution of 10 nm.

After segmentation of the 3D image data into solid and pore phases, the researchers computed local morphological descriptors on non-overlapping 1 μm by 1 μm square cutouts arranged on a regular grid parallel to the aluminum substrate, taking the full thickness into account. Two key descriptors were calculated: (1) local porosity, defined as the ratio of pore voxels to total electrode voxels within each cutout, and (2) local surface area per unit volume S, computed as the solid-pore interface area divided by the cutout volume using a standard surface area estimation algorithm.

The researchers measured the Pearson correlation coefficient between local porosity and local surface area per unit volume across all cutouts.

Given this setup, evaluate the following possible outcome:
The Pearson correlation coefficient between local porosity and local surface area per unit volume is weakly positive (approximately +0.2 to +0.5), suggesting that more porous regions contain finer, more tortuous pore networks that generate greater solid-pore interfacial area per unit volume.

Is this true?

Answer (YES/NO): NO